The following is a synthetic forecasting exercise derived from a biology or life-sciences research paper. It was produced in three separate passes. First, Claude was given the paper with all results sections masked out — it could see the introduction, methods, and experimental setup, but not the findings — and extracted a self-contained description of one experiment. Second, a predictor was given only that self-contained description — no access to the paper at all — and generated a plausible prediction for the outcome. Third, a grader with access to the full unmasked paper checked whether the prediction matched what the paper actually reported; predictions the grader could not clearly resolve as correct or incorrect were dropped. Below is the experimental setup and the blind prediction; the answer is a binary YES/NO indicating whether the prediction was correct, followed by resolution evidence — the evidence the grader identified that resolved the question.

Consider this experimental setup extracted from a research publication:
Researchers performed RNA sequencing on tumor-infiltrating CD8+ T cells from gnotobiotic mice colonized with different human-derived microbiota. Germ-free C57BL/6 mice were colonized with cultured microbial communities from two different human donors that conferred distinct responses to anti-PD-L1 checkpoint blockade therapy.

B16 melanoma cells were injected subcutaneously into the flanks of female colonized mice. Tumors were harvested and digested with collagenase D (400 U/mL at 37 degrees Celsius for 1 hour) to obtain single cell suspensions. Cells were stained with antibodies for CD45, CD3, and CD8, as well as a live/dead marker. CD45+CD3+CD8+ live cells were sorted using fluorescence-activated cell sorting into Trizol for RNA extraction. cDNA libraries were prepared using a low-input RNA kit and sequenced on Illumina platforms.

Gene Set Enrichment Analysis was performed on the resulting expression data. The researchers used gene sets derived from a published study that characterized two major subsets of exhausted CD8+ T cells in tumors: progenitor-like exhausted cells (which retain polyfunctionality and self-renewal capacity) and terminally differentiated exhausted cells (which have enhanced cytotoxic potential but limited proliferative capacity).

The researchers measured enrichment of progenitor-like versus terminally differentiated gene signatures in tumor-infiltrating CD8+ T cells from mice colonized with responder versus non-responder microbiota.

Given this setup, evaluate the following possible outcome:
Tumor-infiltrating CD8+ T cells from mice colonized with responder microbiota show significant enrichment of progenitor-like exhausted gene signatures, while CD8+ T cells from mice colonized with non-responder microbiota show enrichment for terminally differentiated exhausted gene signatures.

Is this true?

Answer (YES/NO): NO